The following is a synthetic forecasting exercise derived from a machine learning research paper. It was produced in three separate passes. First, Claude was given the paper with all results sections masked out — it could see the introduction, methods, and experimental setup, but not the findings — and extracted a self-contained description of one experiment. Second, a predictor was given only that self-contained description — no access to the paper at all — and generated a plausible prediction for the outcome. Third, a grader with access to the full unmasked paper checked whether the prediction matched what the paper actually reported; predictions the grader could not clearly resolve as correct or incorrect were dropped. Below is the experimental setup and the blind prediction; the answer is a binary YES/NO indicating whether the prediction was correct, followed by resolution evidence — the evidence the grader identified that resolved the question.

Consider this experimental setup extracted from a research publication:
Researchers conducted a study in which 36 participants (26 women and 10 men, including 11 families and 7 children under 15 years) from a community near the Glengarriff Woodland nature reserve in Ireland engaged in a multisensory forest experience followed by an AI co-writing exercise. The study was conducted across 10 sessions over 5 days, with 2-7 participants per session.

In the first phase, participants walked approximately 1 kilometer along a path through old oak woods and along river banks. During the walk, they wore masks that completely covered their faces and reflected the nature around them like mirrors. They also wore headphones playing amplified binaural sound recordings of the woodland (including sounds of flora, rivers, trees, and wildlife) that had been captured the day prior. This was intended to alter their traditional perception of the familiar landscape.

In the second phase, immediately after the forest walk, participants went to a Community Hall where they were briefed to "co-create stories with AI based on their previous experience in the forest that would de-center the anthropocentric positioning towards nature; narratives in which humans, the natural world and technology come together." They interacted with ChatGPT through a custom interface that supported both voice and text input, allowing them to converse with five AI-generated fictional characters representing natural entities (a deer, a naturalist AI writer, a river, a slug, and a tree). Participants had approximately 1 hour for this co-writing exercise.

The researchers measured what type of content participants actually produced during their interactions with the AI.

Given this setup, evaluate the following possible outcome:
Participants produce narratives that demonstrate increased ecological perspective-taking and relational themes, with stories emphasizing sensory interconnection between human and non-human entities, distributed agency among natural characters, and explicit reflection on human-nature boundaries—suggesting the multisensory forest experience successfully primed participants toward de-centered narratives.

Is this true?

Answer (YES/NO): NO